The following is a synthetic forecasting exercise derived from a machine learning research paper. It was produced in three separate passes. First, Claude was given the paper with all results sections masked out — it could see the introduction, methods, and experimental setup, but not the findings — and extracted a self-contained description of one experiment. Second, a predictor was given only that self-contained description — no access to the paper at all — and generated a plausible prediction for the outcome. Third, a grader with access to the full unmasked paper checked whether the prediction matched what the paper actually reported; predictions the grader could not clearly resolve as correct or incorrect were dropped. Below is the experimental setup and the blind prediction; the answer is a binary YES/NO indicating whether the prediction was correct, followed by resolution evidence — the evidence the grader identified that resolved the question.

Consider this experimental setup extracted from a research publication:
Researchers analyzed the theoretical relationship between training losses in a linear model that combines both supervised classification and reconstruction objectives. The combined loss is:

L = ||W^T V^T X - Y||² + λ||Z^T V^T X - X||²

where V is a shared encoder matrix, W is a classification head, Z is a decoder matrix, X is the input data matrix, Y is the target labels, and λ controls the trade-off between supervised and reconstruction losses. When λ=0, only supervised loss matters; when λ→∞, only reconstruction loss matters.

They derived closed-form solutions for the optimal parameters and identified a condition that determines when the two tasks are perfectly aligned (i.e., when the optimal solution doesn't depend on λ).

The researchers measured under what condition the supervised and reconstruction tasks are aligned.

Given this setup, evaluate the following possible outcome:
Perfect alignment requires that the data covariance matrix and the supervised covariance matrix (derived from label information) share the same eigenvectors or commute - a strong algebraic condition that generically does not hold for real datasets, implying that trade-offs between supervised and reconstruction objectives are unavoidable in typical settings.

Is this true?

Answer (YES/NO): NO